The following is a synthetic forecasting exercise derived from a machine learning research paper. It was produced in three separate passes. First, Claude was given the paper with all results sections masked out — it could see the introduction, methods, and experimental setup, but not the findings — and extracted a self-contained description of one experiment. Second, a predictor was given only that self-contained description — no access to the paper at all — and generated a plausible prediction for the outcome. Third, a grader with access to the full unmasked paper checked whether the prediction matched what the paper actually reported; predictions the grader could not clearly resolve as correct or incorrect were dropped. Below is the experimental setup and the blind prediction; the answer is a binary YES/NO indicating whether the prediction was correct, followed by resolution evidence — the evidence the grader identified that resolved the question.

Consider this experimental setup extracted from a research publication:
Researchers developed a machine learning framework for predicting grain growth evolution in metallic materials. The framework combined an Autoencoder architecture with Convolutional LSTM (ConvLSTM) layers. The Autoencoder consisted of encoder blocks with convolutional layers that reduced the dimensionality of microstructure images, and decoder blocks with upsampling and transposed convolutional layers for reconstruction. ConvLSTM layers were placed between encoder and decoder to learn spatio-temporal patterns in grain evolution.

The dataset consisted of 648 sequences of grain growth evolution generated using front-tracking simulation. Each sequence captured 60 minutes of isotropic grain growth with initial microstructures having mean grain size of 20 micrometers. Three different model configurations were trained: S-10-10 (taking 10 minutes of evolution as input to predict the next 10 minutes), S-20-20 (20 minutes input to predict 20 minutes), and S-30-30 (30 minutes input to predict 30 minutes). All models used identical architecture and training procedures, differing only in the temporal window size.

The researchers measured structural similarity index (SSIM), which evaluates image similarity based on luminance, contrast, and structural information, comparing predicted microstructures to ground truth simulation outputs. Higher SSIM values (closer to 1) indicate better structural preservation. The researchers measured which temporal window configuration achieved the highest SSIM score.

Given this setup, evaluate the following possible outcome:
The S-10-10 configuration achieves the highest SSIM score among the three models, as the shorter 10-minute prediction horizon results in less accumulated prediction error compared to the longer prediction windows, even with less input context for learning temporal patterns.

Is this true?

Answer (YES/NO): NO